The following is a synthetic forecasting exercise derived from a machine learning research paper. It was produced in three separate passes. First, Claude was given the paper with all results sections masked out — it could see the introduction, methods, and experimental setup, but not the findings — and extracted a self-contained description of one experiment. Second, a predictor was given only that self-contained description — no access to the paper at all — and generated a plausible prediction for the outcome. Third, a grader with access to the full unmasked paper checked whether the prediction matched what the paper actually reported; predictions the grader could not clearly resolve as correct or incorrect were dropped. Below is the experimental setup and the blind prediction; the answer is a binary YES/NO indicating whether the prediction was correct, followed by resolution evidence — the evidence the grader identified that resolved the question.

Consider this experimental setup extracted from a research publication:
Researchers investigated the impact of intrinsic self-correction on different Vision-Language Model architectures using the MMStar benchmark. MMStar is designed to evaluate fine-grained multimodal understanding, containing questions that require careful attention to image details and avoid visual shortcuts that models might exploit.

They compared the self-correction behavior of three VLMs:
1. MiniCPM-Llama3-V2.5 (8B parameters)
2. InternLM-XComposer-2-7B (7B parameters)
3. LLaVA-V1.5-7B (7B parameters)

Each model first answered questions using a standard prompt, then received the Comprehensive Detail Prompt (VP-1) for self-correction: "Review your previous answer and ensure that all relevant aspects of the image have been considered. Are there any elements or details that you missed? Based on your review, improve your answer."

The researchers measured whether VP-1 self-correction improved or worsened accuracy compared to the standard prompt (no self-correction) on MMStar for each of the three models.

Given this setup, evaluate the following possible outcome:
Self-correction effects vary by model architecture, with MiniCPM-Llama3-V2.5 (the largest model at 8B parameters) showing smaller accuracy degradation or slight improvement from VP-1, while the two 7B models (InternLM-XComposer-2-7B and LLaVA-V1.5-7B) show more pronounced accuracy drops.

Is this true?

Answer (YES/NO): NO